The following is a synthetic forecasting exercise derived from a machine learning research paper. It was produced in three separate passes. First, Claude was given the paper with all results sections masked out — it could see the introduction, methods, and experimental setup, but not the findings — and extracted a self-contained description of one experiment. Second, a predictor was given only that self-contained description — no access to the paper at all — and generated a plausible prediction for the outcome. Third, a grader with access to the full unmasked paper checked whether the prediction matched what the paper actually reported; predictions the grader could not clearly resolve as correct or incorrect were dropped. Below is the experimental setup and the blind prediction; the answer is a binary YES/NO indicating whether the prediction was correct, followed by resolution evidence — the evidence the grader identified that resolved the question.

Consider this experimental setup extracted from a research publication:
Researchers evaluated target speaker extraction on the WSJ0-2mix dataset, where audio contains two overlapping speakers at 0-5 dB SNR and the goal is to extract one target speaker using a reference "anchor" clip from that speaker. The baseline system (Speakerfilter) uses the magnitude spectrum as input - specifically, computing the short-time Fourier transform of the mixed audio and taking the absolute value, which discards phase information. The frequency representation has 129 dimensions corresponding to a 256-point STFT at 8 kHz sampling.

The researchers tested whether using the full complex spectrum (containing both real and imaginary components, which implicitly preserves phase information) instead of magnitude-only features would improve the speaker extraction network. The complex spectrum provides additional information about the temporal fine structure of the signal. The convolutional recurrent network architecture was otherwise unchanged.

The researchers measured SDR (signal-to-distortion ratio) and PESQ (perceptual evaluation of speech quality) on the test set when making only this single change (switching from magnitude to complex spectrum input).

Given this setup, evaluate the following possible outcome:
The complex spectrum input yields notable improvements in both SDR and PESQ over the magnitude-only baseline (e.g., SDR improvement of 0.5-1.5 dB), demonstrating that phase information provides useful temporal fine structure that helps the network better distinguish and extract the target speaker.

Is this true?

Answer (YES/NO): NO